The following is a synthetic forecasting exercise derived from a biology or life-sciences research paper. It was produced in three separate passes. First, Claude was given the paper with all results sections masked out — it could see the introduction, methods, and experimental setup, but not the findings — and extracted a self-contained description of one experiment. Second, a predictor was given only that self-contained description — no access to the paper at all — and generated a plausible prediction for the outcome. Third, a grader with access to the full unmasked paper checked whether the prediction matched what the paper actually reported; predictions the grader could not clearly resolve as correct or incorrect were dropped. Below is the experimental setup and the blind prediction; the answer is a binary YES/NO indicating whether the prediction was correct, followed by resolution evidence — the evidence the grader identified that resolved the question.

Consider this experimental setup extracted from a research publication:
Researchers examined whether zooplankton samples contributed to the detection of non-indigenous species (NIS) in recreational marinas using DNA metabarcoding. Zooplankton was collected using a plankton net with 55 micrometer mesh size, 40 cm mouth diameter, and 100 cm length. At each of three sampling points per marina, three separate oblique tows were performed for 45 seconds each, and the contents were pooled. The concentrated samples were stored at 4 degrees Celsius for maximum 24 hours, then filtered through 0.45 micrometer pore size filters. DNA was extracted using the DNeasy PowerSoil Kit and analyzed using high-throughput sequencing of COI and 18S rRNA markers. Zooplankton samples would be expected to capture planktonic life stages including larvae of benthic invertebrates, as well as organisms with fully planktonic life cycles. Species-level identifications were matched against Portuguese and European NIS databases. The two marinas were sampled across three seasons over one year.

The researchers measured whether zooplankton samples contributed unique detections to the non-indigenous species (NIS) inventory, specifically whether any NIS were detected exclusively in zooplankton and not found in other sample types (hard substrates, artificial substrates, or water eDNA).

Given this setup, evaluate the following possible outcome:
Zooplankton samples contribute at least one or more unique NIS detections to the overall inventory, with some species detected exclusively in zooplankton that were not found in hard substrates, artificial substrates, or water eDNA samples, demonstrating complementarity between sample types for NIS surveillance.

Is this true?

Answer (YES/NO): NO